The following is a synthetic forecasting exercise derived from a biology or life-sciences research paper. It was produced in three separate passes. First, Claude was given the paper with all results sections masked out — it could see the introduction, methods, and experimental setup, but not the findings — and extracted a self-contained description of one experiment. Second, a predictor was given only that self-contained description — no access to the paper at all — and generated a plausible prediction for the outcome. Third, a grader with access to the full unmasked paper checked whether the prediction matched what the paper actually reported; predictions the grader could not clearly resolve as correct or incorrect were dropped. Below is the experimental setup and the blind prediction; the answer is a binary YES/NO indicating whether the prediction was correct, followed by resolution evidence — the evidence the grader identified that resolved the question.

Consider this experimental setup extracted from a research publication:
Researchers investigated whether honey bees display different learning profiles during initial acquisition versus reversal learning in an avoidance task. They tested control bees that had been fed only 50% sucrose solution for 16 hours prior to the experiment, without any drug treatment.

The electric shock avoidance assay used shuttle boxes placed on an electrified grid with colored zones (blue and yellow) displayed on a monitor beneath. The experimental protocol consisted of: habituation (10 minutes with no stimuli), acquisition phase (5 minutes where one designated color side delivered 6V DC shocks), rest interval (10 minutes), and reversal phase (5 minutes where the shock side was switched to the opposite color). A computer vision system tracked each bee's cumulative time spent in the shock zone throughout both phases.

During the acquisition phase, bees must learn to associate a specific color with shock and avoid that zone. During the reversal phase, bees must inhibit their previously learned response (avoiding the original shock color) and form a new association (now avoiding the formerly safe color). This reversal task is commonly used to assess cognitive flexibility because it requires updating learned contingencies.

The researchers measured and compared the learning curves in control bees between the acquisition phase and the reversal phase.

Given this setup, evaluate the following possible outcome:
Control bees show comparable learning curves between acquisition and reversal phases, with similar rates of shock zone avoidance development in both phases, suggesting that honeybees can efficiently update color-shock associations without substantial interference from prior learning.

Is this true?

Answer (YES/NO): NO